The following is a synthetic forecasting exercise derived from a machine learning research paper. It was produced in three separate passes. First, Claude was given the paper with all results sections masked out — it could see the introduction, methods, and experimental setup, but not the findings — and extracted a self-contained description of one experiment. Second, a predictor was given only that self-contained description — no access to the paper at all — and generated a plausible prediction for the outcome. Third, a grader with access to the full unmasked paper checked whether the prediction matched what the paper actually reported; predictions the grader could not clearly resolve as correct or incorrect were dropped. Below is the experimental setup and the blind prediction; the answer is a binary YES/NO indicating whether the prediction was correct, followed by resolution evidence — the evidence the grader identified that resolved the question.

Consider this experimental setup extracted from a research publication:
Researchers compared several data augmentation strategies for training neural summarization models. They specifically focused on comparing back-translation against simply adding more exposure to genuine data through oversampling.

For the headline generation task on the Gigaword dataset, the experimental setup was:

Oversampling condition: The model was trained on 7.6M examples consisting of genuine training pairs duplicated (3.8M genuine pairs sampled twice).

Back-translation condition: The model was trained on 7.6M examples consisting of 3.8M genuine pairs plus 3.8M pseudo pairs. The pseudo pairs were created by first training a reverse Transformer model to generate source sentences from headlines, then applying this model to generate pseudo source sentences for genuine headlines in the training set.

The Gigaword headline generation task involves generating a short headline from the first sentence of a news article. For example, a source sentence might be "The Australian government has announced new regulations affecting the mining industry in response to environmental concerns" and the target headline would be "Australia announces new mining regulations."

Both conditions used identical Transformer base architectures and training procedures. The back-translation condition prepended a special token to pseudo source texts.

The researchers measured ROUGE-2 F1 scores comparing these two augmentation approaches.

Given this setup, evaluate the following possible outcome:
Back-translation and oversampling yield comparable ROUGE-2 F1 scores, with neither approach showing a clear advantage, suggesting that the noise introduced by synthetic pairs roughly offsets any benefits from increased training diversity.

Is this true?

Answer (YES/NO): YES